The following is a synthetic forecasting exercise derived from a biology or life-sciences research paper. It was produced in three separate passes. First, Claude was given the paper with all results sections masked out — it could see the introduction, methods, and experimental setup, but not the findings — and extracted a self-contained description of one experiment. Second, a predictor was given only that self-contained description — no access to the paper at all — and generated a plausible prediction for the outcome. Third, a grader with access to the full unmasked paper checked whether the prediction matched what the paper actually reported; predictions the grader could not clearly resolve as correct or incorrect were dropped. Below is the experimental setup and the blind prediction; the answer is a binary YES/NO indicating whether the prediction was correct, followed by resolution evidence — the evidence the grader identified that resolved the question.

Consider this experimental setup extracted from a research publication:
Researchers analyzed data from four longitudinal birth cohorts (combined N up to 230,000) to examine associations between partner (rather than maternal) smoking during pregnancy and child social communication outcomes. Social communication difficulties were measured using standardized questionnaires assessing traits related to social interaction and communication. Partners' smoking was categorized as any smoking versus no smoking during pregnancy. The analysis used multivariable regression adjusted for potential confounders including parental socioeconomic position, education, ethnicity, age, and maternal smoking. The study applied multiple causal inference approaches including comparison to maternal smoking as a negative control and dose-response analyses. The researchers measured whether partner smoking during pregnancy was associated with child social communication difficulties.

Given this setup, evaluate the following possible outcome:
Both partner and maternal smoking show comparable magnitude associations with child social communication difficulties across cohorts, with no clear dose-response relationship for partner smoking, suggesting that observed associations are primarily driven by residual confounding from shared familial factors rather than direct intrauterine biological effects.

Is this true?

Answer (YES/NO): NO